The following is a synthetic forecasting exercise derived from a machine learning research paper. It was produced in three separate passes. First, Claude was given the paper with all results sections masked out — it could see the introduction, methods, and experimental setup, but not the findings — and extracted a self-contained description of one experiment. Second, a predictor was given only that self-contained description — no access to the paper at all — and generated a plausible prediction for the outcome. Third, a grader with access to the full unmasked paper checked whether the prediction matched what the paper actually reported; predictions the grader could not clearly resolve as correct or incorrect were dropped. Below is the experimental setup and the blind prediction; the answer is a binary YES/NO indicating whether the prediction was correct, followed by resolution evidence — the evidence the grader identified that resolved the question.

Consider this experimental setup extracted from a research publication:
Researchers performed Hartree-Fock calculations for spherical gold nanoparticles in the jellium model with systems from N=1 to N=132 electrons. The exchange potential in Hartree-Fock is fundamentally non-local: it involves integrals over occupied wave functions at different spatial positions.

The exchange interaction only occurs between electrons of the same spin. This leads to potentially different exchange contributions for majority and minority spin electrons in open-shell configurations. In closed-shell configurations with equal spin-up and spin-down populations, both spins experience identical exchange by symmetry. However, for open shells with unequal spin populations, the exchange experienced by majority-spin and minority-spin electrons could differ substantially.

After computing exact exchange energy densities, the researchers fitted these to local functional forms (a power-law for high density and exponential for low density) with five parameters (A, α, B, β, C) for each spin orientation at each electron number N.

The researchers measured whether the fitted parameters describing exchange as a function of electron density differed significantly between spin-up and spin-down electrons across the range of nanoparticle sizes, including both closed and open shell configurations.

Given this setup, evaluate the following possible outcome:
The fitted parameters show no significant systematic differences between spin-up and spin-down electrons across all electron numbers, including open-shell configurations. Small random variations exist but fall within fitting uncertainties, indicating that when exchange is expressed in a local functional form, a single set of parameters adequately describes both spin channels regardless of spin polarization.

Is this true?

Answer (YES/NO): YES